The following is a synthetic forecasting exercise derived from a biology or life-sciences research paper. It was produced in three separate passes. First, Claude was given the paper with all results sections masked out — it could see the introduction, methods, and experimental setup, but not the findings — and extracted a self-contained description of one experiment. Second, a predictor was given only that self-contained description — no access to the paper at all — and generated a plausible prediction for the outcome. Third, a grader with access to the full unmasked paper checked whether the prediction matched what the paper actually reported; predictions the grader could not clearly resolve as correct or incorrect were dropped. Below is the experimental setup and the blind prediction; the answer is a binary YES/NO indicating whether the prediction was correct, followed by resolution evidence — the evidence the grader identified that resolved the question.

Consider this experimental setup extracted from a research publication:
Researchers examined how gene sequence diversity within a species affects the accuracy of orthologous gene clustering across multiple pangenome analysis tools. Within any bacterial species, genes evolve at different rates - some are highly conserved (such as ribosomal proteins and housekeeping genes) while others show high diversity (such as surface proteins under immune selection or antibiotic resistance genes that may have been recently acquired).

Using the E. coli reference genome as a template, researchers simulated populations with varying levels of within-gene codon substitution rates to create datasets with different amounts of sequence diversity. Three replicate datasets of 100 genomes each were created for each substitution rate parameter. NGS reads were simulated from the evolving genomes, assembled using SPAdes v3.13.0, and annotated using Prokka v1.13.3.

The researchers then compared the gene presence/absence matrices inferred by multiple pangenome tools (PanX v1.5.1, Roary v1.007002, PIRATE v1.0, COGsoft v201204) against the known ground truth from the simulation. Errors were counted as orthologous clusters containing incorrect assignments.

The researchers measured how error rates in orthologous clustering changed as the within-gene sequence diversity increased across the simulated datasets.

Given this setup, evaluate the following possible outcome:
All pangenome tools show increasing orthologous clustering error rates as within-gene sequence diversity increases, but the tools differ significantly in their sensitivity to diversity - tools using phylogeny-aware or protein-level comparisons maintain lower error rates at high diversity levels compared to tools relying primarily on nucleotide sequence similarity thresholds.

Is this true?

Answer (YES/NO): NO